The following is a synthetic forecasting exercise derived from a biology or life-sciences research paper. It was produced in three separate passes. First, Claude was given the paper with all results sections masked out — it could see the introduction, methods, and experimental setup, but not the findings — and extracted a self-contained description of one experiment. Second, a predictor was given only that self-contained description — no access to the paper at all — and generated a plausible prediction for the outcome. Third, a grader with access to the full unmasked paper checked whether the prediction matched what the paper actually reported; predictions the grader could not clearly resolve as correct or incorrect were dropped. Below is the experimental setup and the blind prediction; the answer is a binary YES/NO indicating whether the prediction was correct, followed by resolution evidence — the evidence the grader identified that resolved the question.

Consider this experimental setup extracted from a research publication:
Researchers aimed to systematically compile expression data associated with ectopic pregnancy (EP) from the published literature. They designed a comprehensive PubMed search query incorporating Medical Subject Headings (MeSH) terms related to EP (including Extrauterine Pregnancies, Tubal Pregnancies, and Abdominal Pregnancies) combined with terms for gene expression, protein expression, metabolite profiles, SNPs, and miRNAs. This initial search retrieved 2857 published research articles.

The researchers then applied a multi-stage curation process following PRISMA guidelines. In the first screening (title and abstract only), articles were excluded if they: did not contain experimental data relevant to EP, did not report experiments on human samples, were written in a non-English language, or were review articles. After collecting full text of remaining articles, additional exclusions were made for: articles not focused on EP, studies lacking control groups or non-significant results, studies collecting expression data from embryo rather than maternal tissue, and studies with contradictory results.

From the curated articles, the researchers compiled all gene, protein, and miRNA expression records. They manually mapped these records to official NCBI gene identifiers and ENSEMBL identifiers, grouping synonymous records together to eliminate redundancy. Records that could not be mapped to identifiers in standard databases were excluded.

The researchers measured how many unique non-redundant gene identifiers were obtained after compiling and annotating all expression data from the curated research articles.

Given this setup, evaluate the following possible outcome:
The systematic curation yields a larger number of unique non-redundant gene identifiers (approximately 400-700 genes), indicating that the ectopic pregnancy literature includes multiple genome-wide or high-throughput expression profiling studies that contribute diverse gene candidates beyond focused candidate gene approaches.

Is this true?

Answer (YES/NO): NO